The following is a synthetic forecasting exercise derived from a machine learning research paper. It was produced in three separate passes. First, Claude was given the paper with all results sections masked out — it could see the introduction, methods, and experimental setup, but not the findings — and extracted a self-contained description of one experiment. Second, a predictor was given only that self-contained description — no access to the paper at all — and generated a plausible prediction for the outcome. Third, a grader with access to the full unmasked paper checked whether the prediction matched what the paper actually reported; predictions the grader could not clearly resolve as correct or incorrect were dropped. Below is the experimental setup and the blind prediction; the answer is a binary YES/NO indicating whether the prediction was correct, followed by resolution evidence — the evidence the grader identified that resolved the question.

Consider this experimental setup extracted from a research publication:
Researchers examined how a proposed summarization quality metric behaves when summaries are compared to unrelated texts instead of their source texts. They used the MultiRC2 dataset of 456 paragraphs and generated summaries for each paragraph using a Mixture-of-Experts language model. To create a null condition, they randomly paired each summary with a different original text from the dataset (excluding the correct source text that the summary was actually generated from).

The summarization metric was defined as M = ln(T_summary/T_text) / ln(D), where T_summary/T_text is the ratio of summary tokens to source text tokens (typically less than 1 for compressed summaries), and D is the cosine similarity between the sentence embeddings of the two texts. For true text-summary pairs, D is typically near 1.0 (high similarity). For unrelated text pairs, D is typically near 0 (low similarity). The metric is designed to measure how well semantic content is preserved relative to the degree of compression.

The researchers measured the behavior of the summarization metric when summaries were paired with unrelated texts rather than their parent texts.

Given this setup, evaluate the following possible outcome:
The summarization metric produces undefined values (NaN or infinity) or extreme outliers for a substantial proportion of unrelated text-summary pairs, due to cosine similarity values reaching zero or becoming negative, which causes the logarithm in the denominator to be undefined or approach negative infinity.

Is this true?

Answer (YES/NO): NO